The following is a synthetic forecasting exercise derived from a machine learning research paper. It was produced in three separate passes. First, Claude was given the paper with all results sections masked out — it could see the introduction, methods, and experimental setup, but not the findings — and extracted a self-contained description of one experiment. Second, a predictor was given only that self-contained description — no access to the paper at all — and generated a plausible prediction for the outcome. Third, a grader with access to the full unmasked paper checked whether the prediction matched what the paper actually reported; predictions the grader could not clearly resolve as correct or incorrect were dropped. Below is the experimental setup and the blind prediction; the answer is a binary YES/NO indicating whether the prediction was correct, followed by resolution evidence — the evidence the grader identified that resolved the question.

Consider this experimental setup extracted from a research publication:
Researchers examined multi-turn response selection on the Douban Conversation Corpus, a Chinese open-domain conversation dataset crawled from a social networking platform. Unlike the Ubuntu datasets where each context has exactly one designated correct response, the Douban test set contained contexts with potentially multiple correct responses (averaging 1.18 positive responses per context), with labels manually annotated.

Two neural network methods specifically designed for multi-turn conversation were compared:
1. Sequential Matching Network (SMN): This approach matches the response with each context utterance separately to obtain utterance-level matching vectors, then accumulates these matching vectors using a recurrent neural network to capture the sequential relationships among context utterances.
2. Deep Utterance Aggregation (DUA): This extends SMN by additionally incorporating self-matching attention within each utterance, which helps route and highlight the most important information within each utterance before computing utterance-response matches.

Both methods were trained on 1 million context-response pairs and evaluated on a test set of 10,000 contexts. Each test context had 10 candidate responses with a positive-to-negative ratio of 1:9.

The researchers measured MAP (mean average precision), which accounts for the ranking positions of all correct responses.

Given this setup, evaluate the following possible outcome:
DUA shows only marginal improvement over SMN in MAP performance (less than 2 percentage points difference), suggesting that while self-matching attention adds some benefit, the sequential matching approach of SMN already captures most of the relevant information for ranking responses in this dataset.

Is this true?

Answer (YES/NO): NO